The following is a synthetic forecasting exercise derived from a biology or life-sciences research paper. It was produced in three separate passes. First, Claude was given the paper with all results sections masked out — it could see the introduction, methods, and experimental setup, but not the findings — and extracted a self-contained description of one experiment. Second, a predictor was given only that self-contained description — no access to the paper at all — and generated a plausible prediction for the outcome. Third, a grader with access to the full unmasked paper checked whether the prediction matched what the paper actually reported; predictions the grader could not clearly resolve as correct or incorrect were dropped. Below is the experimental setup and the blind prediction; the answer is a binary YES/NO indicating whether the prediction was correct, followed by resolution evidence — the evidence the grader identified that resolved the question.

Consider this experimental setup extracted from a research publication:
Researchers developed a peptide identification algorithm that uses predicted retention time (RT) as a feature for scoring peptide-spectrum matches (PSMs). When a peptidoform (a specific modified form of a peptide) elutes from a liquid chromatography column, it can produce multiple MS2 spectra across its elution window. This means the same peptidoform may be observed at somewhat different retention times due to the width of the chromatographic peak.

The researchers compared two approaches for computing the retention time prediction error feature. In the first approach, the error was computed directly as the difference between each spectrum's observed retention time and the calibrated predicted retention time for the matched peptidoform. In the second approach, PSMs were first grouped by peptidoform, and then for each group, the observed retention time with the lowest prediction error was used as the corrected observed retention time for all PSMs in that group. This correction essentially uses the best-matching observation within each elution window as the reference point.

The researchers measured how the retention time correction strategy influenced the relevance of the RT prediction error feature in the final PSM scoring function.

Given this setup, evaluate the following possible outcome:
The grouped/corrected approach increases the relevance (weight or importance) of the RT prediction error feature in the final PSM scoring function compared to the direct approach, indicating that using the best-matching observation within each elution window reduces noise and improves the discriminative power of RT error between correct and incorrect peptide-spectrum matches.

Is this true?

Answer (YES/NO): YES